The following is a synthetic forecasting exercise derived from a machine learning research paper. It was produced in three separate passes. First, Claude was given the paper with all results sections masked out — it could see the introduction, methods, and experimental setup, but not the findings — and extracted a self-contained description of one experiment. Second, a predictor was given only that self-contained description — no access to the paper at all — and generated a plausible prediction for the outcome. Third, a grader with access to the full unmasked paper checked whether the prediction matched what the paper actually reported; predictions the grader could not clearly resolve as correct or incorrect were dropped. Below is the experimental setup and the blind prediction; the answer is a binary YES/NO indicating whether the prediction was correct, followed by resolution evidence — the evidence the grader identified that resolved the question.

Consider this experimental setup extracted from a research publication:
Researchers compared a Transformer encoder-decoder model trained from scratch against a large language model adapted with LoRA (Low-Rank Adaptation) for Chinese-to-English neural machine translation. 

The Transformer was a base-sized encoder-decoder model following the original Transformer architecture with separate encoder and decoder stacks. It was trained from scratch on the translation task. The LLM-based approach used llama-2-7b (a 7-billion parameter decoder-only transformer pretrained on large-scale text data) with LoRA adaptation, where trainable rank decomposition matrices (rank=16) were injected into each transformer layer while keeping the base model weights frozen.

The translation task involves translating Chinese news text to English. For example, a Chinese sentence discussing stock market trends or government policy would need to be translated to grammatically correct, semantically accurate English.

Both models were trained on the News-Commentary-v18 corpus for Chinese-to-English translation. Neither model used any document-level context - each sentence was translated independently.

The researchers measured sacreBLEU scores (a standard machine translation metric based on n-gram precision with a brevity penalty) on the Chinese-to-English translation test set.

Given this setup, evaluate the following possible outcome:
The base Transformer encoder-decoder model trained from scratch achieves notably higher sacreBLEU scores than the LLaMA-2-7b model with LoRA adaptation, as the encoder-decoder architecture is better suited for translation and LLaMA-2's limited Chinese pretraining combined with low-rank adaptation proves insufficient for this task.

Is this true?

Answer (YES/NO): YES